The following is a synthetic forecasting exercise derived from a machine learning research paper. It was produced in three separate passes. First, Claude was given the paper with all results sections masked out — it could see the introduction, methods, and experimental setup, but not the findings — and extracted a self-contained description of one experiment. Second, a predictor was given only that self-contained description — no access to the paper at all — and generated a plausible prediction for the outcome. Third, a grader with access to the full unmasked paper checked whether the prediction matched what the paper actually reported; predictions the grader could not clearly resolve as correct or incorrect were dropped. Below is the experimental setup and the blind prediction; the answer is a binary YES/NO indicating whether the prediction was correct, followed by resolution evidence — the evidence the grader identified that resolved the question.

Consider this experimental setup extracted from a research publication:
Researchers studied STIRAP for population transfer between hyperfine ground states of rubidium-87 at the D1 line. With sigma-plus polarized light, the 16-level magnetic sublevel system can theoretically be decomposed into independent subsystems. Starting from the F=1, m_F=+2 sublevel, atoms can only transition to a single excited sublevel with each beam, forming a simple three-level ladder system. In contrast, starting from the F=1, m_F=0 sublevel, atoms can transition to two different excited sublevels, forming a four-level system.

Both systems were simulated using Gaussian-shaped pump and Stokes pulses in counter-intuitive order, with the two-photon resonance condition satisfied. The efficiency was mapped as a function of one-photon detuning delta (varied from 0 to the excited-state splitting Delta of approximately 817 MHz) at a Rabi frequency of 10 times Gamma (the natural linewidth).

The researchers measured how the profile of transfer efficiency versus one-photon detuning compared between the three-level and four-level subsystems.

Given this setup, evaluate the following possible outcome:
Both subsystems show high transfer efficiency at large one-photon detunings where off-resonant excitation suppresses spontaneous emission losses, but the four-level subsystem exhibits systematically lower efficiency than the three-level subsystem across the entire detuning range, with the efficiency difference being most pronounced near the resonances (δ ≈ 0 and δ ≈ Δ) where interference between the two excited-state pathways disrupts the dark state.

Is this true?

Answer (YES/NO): NO